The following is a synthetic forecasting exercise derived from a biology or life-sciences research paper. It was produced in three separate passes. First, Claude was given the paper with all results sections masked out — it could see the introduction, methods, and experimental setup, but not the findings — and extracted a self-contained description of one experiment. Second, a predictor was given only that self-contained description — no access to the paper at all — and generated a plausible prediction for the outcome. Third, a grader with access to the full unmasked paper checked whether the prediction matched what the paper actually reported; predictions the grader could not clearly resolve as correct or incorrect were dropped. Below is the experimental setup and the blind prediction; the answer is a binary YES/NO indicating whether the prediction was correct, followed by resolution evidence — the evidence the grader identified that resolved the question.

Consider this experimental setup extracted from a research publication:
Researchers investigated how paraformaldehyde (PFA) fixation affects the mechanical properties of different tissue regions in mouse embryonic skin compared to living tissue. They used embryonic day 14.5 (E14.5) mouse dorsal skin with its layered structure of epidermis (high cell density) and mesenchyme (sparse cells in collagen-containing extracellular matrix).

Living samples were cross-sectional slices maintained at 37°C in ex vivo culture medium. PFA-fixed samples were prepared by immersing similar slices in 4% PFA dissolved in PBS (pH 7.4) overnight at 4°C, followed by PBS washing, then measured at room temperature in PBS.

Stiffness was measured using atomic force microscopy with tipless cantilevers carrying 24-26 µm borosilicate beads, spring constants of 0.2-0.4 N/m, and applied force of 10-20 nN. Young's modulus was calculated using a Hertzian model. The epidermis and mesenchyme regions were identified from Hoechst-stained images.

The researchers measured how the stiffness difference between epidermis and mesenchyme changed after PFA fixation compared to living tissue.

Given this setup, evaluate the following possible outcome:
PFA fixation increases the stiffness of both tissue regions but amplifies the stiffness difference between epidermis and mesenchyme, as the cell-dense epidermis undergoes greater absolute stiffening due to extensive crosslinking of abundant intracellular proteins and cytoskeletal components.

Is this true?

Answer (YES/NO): NO